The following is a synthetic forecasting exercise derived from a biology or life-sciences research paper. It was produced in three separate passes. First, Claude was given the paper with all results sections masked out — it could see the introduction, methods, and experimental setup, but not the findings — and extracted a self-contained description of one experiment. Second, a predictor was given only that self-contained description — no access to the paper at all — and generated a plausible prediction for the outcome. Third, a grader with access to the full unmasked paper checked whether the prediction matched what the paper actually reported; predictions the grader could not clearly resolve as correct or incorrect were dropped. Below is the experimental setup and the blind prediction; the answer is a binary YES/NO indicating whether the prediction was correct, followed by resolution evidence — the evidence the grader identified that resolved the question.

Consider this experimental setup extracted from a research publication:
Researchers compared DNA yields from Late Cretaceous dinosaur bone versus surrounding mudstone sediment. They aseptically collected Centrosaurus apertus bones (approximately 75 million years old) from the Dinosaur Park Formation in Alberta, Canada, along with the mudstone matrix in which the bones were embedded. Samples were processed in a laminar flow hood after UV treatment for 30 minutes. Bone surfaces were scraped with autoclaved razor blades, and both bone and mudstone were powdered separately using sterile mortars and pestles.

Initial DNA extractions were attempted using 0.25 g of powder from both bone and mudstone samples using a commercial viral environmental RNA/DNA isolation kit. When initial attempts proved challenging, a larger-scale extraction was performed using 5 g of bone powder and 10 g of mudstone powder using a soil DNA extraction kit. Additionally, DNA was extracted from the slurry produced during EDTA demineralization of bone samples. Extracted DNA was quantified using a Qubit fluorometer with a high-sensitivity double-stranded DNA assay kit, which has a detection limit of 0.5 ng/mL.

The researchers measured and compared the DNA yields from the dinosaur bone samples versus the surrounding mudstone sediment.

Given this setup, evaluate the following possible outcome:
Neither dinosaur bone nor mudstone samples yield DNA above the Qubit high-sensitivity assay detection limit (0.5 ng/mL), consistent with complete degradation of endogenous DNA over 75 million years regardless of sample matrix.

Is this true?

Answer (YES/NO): NO